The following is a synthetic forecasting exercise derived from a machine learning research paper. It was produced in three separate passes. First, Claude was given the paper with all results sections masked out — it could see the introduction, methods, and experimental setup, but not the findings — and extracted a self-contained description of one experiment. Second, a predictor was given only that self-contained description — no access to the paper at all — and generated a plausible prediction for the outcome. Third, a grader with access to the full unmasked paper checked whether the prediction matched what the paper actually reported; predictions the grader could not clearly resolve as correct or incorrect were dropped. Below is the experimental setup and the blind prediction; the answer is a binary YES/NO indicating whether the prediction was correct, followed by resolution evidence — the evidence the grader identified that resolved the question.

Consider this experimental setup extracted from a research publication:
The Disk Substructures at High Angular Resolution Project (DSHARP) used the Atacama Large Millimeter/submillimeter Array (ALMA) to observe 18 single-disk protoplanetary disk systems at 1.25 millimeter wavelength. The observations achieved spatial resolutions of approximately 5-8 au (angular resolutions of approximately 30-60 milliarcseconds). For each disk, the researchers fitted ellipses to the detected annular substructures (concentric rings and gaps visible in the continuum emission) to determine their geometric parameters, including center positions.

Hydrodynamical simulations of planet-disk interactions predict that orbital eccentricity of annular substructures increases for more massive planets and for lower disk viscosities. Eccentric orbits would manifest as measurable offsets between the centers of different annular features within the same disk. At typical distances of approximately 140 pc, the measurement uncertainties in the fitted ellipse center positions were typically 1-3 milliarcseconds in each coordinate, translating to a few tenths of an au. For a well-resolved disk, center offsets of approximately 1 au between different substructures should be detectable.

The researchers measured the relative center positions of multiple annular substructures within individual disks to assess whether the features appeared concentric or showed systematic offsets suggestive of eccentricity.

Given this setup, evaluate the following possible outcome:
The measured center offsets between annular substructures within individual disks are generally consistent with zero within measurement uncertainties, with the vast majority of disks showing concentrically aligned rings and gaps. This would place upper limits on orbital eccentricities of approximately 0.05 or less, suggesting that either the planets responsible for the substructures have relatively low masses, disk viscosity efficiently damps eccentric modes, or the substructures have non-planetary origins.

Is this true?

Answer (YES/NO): YES